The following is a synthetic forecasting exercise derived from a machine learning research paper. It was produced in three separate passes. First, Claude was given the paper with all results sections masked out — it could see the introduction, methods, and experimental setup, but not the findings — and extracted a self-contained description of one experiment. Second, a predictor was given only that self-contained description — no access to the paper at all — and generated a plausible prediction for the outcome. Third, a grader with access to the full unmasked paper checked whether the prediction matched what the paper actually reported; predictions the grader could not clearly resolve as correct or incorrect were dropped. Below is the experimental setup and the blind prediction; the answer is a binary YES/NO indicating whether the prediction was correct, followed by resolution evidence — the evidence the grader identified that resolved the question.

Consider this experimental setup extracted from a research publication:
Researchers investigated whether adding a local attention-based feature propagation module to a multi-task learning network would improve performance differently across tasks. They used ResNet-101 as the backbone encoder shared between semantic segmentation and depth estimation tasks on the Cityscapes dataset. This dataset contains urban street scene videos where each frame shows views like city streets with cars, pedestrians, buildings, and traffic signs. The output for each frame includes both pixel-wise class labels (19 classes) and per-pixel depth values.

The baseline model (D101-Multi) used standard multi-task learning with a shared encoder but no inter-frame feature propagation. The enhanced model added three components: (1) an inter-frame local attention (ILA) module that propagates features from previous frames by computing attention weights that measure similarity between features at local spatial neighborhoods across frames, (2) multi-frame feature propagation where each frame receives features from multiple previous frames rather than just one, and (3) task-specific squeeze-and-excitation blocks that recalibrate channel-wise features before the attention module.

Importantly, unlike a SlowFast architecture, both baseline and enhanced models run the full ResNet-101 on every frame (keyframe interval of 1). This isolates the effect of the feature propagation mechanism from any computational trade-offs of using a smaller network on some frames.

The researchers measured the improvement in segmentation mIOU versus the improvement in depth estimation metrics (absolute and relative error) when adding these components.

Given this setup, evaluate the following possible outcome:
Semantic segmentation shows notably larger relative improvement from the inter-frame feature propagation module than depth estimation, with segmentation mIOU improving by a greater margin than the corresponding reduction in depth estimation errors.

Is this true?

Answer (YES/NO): NO